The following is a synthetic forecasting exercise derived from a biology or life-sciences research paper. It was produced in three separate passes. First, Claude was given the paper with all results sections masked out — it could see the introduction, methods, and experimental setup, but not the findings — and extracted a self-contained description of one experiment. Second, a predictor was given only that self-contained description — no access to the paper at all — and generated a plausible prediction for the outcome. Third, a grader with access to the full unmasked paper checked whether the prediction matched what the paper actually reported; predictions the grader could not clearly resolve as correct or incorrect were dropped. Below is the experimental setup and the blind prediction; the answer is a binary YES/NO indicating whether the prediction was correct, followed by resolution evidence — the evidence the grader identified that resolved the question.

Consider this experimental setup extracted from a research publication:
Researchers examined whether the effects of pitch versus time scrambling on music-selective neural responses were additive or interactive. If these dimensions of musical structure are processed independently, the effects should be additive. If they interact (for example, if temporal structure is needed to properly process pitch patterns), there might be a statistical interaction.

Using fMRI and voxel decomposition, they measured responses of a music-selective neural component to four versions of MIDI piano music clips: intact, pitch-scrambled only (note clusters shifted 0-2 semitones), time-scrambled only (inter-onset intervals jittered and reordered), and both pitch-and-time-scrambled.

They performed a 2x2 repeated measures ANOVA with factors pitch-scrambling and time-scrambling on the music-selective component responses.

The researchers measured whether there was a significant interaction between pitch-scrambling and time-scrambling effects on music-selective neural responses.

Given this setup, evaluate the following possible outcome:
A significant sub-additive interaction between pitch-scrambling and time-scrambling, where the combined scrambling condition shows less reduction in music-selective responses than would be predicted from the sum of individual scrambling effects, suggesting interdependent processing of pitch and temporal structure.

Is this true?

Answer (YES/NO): NO